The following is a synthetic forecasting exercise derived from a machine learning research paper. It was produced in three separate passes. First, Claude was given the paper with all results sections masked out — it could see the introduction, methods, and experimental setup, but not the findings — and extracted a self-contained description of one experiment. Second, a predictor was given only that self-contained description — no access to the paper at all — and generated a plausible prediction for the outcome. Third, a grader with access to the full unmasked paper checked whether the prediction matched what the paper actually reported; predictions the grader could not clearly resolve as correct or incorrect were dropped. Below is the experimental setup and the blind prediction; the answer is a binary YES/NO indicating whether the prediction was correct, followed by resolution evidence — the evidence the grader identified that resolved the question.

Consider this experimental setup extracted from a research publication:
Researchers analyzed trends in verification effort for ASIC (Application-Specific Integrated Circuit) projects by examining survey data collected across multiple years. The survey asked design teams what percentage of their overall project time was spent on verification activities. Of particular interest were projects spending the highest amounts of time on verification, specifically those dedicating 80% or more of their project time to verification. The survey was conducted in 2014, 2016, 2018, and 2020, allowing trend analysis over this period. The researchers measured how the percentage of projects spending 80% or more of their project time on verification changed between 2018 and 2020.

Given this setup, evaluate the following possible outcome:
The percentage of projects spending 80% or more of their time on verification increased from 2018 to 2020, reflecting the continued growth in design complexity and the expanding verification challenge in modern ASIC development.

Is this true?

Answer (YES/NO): YES